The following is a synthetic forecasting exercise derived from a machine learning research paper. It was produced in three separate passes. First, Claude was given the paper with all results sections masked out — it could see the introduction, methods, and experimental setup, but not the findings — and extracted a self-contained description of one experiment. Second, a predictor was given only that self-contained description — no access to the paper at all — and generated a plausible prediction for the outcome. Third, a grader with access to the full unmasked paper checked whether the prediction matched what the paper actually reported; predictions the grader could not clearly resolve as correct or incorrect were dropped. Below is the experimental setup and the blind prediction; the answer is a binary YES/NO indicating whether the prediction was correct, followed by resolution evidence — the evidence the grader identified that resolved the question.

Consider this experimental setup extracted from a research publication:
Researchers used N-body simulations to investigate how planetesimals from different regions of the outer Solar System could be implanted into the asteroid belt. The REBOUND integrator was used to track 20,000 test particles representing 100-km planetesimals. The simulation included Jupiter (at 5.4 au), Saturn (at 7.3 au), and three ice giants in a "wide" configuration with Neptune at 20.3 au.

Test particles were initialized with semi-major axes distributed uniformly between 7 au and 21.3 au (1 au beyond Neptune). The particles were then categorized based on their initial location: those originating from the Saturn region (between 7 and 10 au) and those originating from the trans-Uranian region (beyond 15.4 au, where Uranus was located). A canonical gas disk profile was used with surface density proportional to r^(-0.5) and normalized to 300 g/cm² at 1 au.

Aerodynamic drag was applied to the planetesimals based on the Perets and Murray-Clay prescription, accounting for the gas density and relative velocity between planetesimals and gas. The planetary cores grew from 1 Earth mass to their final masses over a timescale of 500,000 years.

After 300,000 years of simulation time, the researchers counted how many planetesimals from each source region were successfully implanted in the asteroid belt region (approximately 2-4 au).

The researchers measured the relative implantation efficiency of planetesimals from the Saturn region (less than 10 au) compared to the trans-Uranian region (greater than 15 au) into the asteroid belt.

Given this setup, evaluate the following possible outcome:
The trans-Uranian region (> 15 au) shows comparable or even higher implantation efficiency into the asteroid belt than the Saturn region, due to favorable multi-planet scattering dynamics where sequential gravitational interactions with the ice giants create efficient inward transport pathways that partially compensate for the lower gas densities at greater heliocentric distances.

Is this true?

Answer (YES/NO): NO